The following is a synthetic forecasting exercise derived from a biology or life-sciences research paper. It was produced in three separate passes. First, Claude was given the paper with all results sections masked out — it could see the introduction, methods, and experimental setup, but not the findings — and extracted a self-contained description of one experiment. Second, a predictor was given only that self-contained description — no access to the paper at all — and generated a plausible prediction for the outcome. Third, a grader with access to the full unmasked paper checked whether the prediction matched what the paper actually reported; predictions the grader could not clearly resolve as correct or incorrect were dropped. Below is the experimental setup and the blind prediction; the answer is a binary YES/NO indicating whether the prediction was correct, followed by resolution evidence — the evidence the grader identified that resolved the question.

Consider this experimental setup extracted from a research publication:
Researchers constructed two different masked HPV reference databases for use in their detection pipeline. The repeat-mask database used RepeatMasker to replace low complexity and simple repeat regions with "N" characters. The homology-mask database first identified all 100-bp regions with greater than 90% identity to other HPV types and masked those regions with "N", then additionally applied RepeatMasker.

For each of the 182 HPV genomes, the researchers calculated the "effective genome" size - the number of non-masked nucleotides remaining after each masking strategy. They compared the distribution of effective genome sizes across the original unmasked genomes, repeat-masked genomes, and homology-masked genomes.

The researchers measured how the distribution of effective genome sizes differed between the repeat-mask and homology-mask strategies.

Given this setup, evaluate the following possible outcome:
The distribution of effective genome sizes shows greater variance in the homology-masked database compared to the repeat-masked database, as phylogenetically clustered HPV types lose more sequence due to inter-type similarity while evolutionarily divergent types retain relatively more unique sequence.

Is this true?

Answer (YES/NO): YES